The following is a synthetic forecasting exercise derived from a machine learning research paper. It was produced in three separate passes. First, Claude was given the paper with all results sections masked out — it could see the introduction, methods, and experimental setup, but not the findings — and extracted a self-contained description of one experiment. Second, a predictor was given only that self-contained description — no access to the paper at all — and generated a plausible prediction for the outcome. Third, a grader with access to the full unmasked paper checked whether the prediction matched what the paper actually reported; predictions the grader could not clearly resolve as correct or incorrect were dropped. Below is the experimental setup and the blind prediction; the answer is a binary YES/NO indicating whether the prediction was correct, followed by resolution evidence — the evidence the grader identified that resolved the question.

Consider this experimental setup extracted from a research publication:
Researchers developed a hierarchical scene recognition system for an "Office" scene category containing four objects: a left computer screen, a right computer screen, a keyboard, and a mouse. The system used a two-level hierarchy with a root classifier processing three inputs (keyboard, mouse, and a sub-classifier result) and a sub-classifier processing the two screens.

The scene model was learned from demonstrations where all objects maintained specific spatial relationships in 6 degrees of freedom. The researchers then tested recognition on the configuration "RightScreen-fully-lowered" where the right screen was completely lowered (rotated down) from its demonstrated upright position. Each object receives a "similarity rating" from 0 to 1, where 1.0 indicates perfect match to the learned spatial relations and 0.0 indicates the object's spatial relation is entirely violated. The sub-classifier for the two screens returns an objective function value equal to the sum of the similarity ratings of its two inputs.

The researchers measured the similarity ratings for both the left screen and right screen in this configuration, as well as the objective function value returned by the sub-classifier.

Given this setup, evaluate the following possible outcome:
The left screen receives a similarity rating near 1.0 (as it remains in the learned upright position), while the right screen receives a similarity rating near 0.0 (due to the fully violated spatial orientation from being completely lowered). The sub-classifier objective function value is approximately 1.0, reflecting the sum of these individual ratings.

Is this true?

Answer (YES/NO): NO